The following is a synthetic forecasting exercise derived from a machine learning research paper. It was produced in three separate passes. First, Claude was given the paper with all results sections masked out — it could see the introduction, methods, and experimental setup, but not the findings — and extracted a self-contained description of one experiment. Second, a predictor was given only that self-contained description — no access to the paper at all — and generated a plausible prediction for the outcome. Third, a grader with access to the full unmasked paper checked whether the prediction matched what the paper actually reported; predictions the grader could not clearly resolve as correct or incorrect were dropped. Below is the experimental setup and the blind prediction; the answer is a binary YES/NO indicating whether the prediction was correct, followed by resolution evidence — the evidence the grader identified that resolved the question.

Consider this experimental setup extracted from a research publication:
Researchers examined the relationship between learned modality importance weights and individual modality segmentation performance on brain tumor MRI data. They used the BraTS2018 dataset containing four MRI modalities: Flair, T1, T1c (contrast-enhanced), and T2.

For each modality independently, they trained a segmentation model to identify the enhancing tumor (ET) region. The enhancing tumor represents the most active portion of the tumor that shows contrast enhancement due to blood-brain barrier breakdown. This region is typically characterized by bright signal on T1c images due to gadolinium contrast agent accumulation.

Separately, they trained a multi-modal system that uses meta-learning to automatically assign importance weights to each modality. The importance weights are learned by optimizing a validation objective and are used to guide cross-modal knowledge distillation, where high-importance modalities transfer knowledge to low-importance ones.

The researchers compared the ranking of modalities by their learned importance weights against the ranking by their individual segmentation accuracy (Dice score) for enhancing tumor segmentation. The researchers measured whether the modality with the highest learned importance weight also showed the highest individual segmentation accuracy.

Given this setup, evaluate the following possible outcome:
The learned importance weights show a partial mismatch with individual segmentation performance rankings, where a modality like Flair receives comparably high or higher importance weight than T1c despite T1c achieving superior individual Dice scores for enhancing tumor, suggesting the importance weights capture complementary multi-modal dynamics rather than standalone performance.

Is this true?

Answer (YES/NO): NO